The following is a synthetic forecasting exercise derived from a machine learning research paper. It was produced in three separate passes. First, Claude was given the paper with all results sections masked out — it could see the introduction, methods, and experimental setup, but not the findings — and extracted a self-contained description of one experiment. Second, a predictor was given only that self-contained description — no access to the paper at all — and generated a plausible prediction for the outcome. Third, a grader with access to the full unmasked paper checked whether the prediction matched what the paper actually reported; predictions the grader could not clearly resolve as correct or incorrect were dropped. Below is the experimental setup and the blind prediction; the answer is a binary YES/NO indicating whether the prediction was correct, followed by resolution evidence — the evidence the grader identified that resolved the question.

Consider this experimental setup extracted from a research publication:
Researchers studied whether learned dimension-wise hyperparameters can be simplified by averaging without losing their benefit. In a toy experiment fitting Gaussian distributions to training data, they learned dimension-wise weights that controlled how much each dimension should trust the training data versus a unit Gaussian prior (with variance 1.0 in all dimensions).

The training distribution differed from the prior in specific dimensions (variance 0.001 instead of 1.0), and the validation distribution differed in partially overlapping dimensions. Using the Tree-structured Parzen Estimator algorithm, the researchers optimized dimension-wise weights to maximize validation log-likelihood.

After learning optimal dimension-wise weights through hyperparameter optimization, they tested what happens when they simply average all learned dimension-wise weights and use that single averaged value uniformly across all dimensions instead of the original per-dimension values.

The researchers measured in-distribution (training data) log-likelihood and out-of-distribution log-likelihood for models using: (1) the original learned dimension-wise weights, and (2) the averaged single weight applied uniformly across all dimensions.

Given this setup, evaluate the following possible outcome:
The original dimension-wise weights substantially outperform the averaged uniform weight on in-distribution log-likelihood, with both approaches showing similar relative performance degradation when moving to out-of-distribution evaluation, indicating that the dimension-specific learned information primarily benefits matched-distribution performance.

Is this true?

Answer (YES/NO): NO